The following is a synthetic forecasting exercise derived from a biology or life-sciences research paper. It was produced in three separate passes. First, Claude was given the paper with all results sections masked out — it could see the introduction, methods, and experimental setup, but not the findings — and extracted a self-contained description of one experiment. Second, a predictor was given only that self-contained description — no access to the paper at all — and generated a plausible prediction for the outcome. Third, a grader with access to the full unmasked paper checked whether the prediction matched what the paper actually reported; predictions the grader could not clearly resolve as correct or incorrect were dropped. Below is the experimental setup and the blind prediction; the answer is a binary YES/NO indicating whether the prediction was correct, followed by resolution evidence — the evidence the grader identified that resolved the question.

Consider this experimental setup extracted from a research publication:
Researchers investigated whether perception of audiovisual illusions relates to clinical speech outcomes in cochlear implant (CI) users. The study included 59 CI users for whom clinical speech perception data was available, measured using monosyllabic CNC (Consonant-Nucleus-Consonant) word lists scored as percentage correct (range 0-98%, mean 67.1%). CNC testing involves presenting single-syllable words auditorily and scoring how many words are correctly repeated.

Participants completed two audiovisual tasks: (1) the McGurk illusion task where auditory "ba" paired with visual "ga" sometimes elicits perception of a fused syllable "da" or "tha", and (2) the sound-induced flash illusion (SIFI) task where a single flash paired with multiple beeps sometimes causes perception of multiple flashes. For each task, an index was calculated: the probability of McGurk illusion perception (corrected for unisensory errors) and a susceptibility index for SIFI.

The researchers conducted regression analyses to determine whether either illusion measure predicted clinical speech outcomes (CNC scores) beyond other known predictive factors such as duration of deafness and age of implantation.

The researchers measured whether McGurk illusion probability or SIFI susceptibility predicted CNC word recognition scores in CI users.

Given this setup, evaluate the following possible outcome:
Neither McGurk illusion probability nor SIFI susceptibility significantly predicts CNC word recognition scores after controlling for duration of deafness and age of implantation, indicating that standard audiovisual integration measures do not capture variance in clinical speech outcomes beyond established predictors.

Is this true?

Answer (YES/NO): YES